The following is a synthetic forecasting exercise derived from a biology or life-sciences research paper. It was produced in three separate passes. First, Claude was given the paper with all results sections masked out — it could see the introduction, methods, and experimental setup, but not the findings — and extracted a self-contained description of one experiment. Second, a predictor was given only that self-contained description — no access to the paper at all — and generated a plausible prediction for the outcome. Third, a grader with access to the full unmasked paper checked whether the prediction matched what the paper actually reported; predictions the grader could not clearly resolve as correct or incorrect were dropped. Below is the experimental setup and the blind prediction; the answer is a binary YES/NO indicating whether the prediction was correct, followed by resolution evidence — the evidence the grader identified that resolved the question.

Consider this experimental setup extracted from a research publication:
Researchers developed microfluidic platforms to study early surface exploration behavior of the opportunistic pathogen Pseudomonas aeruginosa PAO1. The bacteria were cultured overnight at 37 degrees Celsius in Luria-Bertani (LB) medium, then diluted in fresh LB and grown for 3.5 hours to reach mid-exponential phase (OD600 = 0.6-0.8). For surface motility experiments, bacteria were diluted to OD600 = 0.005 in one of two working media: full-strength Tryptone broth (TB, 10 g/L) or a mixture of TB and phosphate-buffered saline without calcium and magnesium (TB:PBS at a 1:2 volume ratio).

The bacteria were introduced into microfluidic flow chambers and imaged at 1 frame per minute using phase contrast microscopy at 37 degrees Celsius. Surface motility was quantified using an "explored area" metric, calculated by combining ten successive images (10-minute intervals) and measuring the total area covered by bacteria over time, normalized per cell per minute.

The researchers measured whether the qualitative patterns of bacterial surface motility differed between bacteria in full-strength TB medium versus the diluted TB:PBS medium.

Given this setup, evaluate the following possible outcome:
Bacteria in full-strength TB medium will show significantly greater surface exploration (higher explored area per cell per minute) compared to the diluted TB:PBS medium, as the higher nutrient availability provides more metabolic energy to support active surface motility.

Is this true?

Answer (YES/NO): NO